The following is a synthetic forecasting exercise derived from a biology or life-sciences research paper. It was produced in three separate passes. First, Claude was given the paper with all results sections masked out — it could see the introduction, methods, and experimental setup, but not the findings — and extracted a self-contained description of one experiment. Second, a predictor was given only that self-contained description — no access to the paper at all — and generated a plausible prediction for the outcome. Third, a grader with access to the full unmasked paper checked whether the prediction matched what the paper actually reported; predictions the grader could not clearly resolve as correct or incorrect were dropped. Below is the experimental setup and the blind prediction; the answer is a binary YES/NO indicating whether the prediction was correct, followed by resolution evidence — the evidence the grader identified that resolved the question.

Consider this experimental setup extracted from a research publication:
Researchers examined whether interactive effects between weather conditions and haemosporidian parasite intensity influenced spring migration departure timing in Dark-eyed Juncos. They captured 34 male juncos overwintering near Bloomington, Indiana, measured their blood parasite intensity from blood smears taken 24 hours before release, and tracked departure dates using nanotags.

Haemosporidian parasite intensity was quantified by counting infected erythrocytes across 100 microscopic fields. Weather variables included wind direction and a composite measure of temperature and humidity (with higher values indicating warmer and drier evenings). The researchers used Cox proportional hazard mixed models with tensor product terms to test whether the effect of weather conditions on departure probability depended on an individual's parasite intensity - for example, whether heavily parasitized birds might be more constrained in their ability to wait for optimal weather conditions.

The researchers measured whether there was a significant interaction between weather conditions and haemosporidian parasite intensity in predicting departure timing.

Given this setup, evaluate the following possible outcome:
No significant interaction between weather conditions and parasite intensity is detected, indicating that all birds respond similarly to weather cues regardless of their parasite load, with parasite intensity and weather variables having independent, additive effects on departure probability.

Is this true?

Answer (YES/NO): NO